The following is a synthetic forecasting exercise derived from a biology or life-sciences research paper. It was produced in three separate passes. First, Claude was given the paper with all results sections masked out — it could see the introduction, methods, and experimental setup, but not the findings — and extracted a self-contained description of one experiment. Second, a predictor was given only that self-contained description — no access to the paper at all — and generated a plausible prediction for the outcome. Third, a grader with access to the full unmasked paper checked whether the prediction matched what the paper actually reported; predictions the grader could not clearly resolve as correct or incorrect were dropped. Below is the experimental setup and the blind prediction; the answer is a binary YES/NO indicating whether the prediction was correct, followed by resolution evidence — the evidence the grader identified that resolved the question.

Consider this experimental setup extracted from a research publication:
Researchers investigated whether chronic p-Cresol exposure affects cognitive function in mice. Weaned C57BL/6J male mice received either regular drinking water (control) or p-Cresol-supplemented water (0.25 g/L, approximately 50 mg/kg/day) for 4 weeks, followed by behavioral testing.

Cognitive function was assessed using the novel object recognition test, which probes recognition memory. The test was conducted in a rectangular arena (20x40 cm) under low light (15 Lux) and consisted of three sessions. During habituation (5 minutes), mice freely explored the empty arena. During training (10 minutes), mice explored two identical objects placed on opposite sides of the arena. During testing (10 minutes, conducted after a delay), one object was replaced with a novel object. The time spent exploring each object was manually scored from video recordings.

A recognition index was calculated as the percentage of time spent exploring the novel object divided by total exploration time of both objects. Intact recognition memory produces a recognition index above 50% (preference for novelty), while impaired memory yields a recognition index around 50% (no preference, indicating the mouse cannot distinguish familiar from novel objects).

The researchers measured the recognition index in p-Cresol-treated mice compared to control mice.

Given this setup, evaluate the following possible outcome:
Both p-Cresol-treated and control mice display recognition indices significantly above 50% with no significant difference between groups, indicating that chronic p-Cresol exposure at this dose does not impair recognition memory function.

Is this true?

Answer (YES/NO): YES